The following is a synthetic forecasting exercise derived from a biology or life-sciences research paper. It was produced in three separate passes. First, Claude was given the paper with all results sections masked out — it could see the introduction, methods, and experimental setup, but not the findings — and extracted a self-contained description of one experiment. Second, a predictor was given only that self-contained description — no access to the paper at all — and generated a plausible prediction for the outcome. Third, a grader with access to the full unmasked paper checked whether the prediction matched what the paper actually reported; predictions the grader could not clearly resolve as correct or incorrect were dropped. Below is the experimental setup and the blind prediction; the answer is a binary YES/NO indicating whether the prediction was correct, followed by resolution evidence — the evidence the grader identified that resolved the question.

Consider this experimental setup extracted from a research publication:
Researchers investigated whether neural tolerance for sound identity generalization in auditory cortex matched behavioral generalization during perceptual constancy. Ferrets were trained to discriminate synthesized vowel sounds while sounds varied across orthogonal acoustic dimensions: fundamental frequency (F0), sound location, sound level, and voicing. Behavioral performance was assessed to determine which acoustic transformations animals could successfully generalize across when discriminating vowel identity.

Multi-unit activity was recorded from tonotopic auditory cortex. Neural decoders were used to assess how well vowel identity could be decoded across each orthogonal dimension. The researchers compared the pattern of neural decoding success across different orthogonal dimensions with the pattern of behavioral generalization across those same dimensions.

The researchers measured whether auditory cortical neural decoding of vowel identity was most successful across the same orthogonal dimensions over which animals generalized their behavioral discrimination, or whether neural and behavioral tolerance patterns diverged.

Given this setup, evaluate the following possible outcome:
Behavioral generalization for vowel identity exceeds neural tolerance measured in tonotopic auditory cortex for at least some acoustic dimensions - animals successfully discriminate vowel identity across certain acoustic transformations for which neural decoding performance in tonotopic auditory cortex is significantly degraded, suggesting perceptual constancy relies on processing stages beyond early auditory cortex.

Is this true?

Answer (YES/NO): NO